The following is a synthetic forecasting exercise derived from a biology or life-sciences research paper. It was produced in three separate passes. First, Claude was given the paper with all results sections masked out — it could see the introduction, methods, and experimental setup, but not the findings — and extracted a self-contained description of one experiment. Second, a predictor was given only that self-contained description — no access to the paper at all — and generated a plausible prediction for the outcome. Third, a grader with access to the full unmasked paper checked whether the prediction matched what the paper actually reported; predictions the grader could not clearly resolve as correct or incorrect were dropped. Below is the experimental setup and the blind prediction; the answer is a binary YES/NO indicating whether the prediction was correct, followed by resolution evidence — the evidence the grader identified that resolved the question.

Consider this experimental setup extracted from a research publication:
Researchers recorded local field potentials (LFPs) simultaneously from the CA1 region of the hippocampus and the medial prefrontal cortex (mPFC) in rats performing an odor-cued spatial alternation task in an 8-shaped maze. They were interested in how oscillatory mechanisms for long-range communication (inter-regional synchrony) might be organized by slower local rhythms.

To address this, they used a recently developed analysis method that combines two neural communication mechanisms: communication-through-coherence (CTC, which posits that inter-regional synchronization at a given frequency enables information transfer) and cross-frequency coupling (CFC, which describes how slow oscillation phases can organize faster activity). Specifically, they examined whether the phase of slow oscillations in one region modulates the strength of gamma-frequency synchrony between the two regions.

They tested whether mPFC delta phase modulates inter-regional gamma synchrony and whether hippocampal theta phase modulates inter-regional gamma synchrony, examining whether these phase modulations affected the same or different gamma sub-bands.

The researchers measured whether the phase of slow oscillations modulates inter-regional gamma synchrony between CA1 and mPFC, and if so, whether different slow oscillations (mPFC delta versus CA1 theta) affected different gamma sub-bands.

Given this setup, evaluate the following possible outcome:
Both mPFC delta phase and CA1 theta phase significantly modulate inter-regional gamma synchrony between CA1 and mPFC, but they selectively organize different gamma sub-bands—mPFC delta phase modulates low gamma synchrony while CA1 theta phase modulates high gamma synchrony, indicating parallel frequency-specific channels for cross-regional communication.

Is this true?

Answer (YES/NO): NO